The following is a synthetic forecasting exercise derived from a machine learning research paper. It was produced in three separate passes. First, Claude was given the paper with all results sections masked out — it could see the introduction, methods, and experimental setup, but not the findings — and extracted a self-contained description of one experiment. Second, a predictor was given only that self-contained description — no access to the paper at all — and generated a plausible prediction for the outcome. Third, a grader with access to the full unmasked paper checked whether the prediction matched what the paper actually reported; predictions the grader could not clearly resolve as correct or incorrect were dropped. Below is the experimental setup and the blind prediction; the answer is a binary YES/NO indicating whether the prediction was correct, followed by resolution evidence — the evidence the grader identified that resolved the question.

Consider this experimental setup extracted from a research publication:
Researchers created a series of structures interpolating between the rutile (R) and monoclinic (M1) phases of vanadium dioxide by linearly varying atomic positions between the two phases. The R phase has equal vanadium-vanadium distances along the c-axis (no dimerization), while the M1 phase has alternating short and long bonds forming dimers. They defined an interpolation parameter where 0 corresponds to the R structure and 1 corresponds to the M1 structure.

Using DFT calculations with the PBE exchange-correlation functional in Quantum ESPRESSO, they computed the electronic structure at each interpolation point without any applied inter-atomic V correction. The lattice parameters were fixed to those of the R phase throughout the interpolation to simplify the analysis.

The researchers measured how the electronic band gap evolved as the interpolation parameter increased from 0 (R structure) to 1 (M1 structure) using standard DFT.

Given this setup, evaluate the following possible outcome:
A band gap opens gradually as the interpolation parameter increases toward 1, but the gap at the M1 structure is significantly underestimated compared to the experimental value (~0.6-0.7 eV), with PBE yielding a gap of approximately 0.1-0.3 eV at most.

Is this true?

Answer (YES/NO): NO